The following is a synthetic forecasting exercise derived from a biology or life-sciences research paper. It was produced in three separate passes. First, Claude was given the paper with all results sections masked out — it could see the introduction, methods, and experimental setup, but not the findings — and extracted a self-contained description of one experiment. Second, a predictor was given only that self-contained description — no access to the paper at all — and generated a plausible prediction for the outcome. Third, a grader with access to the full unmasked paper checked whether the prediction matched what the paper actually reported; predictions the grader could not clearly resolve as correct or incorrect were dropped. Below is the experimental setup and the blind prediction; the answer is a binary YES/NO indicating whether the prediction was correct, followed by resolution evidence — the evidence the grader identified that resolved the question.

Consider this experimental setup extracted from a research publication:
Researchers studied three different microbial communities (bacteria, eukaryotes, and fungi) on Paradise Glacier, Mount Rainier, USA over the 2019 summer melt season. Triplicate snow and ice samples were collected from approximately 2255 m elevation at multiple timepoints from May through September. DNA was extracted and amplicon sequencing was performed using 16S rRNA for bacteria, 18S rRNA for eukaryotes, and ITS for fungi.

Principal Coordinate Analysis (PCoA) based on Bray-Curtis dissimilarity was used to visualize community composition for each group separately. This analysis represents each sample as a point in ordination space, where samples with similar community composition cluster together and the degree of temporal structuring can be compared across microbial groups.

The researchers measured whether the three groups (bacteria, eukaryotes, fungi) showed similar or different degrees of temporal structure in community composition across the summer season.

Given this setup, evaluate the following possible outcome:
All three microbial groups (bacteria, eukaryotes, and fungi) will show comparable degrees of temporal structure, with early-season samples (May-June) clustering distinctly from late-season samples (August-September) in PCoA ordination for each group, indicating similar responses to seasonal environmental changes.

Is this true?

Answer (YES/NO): NO